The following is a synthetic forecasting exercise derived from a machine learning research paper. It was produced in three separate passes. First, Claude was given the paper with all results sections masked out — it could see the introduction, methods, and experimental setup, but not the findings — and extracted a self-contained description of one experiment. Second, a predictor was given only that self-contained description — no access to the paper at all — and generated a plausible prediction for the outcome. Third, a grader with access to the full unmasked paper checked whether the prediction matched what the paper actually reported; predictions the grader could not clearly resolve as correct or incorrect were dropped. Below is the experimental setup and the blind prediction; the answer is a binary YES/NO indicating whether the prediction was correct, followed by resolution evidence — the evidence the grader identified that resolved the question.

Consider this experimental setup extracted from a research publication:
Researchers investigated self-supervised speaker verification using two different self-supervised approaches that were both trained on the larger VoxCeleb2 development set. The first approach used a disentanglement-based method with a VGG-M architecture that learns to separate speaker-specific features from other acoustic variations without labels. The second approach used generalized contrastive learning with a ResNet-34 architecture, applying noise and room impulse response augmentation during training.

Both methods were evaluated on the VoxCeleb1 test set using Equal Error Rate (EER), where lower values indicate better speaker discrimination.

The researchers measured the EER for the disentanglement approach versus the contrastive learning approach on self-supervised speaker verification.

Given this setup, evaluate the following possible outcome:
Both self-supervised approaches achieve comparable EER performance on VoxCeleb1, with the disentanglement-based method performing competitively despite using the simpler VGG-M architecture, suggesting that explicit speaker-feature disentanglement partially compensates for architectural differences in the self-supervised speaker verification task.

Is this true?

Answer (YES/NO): NO